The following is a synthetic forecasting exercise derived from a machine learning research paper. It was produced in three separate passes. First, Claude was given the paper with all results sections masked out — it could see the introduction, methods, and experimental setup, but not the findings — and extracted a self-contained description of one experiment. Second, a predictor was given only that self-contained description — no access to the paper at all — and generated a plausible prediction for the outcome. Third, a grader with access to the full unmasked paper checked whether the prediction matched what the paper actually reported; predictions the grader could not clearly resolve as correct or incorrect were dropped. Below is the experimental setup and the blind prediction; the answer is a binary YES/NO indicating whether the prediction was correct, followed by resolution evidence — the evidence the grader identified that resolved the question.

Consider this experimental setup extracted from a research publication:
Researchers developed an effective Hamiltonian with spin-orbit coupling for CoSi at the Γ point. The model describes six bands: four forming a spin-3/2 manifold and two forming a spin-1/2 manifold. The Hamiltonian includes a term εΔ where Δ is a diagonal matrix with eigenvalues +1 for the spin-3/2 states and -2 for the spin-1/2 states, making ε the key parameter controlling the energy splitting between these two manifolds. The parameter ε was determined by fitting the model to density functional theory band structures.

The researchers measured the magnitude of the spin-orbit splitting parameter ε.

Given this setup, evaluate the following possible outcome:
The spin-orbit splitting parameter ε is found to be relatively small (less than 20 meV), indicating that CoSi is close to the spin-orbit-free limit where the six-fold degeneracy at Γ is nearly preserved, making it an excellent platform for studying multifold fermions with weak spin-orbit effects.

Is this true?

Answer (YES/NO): NO